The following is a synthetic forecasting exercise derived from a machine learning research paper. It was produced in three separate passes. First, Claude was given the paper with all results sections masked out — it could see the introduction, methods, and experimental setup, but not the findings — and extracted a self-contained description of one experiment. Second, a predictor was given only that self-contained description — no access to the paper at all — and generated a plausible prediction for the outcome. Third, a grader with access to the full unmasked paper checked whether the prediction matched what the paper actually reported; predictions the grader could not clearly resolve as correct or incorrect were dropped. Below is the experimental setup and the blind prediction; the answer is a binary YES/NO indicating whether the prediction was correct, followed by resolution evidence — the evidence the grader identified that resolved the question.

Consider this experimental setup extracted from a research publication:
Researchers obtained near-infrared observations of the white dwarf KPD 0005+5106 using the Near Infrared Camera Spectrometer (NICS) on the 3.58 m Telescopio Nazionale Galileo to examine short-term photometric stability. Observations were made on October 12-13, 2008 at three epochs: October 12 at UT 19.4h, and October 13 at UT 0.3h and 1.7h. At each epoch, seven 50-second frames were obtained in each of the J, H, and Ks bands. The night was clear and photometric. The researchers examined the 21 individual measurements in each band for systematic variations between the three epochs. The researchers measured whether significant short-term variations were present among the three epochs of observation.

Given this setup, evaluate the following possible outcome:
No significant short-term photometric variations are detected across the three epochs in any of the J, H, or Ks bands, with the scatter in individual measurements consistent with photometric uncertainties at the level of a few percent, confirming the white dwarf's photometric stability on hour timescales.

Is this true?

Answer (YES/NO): YES